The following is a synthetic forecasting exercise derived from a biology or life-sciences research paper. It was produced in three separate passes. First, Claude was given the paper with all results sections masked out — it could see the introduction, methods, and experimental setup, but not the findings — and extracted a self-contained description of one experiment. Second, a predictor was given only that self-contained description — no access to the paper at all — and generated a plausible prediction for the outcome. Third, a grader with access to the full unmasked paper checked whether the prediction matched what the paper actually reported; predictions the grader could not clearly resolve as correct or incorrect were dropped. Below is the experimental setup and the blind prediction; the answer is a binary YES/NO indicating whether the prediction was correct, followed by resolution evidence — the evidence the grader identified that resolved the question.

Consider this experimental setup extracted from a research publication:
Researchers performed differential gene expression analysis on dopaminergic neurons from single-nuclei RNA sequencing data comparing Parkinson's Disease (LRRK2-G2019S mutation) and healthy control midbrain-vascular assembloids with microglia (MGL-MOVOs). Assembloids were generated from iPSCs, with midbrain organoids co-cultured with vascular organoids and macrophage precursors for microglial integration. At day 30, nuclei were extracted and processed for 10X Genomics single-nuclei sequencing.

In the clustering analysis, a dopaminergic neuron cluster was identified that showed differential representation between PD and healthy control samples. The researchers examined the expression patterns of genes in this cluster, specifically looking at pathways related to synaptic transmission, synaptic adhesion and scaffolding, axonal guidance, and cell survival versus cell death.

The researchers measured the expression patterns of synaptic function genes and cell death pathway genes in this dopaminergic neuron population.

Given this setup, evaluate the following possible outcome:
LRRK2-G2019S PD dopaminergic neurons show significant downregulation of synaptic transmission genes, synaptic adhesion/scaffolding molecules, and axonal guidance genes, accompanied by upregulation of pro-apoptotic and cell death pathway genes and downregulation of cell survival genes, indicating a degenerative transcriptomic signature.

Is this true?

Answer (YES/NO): NO